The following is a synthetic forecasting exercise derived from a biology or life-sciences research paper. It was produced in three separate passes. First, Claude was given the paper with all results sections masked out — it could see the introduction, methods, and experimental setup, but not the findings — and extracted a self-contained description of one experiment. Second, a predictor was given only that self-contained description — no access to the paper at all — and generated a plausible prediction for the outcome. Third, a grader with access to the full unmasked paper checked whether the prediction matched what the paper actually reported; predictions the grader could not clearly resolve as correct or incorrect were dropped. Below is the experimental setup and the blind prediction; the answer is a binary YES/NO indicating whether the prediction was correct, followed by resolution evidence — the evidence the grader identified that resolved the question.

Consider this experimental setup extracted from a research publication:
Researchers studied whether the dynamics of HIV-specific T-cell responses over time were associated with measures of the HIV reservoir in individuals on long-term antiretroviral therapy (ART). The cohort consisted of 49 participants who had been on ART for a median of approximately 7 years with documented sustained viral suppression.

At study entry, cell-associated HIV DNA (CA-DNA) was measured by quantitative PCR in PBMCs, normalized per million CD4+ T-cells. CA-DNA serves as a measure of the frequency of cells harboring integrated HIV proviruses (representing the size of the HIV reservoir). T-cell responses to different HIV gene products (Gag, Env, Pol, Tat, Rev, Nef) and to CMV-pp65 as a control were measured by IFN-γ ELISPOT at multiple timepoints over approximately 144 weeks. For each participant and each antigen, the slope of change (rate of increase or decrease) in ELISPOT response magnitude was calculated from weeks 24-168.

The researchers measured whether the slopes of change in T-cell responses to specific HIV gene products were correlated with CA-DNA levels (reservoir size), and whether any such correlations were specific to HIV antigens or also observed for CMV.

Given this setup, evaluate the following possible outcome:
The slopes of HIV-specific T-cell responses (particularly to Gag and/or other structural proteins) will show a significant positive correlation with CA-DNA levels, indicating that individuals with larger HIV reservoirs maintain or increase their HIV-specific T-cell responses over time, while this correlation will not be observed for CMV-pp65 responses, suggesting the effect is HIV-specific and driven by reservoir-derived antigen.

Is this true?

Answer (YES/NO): NO